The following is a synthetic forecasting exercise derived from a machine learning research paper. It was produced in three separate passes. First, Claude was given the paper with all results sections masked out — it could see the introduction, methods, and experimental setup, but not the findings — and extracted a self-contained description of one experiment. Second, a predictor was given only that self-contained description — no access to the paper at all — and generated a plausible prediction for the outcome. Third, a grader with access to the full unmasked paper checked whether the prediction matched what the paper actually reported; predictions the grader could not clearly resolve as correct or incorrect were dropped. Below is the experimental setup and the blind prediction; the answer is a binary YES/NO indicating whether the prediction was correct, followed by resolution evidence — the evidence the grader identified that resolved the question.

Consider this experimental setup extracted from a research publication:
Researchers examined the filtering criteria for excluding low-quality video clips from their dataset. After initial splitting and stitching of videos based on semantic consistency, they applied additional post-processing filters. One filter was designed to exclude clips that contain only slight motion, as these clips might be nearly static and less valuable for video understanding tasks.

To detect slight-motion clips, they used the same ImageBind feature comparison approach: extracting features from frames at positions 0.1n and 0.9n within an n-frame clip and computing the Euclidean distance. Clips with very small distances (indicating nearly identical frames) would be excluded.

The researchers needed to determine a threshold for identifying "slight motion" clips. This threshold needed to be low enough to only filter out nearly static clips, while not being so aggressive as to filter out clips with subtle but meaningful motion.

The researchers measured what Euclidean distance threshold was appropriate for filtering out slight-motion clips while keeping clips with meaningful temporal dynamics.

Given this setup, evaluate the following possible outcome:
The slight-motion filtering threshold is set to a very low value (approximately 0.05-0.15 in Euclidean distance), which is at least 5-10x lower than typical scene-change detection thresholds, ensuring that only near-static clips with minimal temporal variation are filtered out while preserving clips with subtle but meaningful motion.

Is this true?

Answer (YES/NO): YES